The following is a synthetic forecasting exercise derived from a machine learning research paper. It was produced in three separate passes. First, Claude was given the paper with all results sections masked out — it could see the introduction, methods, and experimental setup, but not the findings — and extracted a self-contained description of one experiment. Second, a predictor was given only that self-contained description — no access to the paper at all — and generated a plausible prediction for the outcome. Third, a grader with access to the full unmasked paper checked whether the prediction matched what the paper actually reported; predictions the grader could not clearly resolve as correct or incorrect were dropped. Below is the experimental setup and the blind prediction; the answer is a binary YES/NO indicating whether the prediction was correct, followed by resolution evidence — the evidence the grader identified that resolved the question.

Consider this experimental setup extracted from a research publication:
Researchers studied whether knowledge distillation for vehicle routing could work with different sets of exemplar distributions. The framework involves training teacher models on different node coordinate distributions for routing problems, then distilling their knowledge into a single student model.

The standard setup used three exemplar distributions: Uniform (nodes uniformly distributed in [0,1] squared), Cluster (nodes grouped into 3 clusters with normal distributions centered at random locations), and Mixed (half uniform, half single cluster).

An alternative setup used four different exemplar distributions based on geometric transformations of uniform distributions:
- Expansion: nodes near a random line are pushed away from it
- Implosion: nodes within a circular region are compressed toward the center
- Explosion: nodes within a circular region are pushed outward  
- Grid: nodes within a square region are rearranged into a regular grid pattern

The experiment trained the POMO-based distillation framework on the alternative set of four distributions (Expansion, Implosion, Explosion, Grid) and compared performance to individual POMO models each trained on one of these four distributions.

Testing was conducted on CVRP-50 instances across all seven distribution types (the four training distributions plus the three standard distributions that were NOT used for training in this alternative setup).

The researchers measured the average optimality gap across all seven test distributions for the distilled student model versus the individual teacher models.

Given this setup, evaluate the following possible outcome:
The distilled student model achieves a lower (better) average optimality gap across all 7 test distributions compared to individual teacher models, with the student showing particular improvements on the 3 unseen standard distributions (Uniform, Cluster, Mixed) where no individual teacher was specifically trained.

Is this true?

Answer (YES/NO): NO